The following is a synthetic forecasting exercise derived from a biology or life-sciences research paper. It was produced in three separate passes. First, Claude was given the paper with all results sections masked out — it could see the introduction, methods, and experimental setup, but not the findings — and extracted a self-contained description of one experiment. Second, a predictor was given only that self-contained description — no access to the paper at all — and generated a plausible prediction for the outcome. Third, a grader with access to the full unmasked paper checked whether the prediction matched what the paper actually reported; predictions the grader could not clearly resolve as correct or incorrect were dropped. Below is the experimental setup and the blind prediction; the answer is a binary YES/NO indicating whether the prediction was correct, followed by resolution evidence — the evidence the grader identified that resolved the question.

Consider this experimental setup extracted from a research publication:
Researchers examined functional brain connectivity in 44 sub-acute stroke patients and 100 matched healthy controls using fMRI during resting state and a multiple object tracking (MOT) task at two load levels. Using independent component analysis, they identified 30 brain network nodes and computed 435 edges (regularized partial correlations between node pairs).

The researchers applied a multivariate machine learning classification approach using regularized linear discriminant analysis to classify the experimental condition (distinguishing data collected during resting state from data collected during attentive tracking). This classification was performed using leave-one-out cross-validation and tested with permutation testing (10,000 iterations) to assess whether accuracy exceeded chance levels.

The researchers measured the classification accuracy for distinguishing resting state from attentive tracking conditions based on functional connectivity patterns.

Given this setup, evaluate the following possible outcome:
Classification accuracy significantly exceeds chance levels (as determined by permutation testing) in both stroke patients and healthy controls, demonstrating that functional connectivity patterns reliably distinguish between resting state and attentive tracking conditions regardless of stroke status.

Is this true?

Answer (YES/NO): YES